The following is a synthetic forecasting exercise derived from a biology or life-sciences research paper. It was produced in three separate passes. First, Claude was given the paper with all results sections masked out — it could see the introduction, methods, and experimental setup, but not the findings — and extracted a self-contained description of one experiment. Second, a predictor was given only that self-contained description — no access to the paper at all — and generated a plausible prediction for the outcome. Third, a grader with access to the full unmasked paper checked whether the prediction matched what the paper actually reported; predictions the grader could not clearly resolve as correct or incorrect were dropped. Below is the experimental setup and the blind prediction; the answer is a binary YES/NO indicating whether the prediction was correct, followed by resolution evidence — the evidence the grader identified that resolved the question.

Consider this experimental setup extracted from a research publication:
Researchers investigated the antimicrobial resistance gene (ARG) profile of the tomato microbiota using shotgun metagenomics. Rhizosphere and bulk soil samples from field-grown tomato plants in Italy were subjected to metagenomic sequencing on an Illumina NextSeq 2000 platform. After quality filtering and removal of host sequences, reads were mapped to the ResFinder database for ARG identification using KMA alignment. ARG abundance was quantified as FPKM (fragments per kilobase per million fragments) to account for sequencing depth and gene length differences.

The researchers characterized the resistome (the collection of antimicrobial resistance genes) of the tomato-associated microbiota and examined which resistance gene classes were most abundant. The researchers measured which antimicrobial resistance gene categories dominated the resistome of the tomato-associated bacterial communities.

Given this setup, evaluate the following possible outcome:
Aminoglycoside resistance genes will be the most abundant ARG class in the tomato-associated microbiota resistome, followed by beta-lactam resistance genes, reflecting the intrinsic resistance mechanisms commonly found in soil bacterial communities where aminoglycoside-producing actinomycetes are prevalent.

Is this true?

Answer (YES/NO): NO